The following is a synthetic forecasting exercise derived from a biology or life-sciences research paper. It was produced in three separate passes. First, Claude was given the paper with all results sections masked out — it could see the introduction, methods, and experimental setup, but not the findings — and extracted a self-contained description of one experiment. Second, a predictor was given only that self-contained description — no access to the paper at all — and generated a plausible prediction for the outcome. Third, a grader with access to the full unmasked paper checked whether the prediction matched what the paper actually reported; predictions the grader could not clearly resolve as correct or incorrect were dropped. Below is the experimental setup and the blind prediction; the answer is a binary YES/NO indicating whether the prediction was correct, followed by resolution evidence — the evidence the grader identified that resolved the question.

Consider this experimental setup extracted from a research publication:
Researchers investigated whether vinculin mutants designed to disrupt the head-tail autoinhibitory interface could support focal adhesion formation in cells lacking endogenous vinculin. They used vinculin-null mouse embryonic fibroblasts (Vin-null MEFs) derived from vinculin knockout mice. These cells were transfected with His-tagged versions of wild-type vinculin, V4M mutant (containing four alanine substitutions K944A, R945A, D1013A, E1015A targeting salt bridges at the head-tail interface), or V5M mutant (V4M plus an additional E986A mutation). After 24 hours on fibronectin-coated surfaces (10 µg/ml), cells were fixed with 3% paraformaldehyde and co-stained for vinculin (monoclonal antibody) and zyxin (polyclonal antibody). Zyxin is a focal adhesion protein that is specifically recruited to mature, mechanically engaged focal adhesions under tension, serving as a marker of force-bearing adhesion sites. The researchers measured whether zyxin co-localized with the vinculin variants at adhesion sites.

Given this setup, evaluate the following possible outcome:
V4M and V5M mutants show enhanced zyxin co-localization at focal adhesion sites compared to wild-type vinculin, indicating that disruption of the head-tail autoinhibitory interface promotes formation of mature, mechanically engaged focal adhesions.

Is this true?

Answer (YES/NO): NO